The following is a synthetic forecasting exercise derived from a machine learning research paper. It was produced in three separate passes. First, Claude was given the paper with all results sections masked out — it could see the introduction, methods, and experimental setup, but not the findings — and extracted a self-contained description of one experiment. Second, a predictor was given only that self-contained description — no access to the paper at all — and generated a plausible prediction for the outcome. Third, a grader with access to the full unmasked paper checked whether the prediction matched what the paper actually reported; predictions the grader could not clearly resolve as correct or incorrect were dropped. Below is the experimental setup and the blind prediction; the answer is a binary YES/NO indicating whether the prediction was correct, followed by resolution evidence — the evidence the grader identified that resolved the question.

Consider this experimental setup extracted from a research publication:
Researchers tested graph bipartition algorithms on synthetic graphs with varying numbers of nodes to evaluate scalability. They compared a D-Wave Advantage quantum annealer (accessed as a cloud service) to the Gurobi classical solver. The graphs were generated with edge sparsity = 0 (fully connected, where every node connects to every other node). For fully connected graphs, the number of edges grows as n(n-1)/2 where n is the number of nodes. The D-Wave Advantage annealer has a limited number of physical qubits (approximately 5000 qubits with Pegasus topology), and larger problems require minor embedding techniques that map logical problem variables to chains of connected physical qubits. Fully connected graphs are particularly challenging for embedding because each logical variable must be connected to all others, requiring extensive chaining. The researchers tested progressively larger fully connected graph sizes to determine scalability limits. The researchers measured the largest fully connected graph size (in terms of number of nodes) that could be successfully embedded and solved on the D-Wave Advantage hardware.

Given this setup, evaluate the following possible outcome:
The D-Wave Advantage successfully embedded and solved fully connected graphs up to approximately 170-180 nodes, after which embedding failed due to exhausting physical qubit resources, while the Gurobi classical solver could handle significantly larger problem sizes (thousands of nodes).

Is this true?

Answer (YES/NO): NO